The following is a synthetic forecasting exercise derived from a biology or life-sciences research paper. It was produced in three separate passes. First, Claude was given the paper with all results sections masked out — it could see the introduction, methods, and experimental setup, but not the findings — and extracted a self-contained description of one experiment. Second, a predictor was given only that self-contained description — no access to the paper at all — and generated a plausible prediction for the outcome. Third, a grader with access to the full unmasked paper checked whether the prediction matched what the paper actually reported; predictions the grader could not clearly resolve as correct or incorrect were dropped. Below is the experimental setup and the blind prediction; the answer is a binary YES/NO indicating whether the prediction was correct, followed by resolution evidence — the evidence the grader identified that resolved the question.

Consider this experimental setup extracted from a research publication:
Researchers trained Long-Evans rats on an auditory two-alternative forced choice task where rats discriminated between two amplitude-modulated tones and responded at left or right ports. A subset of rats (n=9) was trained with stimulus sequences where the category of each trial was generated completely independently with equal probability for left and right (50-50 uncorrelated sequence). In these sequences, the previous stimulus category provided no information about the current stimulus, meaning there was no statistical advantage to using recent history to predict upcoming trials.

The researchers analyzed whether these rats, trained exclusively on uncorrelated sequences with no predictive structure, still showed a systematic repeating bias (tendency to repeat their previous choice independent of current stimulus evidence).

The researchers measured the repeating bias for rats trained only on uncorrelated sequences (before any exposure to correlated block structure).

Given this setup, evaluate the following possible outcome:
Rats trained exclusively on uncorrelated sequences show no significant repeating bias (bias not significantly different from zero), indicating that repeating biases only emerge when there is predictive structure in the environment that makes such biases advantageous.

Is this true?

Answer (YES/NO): NO